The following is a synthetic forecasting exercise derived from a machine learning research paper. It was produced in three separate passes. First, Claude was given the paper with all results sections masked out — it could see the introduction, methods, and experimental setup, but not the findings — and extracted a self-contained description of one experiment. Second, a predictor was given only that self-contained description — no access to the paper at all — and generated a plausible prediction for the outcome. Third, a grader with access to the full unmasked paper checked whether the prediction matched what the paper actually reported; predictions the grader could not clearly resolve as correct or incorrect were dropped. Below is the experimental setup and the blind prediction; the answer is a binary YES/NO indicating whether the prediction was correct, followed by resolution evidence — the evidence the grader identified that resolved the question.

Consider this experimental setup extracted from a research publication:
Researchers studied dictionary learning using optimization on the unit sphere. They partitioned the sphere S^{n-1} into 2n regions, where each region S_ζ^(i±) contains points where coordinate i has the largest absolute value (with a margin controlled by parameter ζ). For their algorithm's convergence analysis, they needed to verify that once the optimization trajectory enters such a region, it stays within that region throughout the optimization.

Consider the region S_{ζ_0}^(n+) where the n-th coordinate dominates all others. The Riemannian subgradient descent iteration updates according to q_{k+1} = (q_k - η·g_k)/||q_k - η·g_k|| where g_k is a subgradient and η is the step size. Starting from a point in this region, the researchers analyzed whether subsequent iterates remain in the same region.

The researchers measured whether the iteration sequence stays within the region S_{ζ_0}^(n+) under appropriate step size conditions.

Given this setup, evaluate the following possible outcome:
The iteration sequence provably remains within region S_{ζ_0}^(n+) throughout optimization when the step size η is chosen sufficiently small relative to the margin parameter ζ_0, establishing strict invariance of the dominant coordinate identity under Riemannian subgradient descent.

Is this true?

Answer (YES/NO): YES